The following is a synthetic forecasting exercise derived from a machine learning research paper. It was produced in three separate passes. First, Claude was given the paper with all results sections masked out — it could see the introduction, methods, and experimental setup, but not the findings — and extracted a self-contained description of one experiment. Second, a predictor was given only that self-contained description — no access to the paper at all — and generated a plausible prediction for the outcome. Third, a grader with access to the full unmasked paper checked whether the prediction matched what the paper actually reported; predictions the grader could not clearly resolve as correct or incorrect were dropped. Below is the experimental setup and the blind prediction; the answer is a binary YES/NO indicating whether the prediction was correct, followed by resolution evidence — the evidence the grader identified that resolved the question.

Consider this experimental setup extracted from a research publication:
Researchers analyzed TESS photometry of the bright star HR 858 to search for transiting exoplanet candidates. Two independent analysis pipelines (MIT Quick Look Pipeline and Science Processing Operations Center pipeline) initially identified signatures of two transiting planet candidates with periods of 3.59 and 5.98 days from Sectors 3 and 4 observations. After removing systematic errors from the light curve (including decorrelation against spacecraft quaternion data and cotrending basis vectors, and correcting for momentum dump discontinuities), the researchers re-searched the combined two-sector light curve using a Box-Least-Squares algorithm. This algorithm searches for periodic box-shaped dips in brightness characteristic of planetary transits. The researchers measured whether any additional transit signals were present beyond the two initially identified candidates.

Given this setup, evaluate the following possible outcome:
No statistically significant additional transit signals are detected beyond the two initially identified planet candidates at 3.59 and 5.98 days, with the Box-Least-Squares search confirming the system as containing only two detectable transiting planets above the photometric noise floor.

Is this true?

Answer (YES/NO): NO